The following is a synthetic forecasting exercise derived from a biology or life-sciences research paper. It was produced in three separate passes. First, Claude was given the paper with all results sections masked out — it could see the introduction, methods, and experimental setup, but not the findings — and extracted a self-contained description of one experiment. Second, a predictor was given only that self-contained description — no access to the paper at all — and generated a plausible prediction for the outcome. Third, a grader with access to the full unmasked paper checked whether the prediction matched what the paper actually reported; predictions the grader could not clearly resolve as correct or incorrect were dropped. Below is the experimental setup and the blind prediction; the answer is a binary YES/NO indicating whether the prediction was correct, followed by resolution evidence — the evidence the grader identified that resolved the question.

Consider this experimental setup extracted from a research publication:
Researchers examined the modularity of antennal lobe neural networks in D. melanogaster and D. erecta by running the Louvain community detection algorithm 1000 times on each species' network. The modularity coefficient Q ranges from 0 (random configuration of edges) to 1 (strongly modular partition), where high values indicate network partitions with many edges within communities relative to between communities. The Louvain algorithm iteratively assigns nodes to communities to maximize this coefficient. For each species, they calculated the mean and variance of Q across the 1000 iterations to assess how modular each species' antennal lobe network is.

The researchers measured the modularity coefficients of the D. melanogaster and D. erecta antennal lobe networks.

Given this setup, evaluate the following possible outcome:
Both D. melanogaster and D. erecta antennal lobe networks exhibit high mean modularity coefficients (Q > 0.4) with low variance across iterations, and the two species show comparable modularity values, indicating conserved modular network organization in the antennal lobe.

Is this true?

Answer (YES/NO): NO